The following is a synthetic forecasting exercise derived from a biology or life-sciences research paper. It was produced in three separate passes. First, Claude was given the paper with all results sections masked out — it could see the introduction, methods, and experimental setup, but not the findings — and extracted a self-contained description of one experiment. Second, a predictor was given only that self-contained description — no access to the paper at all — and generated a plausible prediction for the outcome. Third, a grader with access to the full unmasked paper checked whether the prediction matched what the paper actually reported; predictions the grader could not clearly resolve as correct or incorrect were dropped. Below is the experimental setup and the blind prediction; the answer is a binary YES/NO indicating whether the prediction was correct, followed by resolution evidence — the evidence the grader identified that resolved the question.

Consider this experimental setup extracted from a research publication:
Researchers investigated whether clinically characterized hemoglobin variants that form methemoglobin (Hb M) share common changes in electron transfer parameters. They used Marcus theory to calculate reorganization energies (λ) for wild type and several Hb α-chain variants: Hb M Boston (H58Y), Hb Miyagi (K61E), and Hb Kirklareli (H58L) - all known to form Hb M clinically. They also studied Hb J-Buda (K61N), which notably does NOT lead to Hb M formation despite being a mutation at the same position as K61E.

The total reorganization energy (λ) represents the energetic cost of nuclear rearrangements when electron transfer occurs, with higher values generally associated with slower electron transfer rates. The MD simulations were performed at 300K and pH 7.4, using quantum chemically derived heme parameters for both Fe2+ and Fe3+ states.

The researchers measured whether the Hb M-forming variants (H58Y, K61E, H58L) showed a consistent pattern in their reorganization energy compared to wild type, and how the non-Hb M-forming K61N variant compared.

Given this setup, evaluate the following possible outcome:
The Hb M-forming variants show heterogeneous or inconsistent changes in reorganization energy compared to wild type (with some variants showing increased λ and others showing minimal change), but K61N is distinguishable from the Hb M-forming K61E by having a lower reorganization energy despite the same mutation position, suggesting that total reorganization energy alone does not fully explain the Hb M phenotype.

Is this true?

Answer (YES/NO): NO